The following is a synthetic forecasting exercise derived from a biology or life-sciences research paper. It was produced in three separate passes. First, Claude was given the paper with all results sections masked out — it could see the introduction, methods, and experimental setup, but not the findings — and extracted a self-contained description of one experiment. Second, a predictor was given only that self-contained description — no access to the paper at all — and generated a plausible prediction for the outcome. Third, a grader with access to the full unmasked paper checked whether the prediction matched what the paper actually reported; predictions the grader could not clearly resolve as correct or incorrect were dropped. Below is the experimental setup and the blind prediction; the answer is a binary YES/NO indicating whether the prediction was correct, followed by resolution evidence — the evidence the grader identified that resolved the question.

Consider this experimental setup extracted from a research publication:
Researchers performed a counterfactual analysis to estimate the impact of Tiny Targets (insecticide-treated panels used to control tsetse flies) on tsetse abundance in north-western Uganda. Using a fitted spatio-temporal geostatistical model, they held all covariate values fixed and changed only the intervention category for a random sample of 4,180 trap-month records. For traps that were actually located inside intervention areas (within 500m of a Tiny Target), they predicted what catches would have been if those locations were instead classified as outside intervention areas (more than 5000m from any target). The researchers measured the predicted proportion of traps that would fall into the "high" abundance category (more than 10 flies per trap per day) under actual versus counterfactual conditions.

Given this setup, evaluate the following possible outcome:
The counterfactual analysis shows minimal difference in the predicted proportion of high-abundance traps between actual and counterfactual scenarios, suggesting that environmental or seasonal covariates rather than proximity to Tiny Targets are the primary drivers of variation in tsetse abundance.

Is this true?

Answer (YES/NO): NO